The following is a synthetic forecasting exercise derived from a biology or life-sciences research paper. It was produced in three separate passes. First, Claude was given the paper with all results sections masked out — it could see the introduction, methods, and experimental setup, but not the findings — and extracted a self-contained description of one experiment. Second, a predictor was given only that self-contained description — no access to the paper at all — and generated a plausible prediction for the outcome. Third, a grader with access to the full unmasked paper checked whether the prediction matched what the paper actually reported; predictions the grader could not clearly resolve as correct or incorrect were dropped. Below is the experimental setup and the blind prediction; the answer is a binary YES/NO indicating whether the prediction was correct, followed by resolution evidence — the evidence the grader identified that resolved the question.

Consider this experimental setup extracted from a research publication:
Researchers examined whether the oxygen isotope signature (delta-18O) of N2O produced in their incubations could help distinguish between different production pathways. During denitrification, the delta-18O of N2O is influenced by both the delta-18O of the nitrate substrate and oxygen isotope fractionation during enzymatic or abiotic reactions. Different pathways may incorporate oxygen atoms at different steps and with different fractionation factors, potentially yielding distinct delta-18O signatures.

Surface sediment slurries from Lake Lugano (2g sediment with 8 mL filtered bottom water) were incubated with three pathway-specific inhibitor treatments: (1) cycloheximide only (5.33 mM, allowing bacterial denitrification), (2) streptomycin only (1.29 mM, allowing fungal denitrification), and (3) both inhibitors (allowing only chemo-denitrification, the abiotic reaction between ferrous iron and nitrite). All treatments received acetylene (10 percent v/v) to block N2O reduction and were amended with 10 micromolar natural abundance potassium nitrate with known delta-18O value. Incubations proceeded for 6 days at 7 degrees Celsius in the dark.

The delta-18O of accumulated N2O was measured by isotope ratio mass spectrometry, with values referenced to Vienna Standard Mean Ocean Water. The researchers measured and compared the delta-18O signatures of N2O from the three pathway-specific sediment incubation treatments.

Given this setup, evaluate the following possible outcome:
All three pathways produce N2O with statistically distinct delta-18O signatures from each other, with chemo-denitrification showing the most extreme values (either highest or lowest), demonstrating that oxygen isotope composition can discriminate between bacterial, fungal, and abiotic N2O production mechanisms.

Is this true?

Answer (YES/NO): NO